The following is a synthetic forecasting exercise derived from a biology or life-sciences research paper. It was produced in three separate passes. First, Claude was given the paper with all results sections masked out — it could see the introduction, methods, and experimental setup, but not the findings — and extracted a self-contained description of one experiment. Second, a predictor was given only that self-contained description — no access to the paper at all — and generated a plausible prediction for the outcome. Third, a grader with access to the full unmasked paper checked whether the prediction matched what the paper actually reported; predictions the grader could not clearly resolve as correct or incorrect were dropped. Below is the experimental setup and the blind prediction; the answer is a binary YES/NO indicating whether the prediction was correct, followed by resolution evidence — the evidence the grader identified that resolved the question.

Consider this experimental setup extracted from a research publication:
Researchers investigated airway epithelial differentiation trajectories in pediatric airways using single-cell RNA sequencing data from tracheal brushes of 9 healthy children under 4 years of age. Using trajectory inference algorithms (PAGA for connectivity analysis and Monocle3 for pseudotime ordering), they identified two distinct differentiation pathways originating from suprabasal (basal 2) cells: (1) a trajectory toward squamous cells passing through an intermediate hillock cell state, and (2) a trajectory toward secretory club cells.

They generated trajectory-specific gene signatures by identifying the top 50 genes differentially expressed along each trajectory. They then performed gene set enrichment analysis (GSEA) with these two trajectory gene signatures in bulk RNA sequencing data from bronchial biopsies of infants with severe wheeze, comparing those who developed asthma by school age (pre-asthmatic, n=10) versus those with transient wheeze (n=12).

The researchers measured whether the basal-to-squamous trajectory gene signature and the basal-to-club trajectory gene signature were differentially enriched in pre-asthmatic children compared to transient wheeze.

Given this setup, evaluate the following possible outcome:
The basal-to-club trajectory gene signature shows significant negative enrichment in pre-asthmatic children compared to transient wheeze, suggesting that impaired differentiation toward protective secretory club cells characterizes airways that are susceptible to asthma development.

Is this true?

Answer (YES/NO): NO